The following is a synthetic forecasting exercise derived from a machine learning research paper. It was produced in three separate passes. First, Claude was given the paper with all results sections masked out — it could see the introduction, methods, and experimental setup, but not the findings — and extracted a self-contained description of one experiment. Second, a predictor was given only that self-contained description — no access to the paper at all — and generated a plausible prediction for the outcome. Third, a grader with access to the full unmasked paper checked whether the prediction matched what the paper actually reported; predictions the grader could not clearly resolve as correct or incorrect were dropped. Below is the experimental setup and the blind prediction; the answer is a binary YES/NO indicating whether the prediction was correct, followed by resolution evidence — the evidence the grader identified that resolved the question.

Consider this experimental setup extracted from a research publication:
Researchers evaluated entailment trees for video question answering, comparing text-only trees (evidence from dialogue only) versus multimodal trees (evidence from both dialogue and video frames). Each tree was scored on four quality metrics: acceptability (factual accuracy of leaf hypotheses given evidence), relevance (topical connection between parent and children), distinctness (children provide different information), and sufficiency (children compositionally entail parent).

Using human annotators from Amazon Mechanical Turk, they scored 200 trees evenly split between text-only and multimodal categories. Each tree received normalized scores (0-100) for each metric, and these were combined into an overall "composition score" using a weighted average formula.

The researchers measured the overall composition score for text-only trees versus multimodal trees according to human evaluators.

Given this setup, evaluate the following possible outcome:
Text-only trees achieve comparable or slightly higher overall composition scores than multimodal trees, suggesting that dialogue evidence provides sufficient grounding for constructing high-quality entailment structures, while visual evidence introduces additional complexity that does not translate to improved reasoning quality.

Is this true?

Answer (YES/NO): YES